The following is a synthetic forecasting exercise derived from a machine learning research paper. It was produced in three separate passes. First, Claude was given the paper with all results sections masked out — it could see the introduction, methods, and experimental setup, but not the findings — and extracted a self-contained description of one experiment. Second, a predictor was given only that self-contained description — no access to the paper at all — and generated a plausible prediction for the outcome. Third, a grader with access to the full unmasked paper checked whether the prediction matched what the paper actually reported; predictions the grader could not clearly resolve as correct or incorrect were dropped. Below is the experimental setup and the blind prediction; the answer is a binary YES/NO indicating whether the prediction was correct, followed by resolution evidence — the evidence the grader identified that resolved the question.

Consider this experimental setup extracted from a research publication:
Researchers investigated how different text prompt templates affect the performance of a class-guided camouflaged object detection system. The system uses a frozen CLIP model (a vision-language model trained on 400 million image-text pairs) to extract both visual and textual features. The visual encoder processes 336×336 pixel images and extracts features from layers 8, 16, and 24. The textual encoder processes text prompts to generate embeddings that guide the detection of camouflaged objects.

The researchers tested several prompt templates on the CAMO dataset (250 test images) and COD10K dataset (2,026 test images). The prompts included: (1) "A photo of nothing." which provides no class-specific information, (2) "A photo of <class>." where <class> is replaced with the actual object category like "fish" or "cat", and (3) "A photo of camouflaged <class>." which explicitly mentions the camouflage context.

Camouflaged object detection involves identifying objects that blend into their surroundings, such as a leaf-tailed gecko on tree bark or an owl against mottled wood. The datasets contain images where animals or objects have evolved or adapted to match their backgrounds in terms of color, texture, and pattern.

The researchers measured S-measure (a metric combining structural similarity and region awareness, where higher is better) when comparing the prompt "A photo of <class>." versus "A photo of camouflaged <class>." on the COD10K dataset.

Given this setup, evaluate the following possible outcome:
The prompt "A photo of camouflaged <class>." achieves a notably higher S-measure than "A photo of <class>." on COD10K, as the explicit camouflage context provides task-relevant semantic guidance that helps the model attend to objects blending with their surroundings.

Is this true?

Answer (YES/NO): NO